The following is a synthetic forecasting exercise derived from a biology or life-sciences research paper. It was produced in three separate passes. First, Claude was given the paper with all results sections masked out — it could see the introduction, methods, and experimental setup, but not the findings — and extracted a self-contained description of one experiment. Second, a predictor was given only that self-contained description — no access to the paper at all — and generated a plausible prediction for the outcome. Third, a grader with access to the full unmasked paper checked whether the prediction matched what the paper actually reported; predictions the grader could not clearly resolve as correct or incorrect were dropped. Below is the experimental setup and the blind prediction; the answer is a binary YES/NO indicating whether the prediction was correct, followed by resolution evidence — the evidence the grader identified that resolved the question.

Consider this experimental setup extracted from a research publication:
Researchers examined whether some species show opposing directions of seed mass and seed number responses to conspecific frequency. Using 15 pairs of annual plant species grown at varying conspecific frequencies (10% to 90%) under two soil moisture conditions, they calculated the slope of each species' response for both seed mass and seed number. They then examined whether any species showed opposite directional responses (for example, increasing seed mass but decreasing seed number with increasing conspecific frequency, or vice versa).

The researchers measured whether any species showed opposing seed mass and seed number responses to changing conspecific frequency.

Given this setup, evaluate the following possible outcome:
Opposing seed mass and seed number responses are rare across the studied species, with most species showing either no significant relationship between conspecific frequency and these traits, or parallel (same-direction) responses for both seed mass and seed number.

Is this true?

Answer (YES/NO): NO